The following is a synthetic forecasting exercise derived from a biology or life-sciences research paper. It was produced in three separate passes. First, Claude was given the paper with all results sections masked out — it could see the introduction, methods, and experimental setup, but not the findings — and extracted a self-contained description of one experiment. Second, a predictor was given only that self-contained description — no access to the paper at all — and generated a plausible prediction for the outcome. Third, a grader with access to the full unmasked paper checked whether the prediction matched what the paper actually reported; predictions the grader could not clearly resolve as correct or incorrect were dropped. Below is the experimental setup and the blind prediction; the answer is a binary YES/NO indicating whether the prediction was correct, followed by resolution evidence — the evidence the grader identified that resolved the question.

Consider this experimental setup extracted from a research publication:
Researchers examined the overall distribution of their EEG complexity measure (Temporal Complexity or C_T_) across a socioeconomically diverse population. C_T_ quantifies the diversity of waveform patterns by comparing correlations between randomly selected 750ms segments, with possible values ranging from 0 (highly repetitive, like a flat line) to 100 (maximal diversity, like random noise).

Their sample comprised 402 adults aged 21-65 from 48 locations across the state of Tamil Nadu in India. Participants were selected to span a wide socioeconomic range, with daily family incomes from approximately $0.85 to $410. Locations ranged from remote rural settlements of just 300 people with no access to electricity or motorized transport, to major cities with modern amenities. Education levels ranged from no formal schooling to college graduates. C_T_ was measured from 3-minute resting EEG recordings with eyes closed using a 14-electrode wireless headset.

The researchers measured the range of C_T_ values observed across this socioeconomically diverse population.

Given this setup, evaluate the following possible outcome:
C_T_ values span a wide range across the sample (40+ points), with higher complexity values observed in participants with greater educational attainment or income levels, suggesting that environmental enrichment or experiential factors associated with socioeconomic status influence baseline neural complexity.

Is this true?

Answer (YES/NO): YES